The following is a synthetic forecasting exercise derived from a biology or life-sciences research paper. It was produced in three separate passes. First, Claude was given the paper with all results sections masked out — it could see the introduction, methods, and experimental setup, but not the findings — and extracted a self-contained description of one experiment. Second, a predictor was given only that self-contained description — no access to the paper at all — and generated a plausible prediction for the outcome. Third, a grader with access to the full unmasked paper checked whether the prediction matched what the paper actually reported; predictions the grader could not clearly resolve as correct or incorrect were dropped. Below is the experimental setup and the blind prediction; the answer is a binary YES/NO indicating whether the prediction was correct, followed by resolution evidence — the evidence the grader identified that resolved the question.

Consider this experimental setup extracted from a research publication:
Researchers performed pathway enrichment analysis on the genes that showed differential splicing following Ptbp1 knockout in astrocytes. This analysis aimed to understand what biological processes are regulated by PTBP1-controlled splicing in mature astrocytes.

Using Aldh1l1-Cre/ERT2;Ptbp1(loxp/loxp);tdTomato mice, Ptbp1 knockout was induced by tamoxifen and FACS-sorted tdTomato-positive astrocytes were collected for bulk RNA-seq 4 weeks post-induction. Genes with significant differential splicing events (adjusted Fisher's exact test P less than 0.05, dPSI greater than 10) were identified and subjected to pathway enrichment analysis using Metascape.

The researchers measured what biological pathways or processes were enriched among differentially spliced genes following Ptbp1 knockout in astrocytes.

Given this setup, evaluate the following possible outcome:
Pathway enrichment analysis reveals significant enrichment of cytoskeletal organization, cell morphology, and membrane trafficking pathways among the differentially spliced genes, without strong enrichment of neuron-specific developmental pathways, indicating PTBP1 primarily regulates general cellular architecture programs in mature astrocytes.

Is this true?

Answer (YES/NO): NO